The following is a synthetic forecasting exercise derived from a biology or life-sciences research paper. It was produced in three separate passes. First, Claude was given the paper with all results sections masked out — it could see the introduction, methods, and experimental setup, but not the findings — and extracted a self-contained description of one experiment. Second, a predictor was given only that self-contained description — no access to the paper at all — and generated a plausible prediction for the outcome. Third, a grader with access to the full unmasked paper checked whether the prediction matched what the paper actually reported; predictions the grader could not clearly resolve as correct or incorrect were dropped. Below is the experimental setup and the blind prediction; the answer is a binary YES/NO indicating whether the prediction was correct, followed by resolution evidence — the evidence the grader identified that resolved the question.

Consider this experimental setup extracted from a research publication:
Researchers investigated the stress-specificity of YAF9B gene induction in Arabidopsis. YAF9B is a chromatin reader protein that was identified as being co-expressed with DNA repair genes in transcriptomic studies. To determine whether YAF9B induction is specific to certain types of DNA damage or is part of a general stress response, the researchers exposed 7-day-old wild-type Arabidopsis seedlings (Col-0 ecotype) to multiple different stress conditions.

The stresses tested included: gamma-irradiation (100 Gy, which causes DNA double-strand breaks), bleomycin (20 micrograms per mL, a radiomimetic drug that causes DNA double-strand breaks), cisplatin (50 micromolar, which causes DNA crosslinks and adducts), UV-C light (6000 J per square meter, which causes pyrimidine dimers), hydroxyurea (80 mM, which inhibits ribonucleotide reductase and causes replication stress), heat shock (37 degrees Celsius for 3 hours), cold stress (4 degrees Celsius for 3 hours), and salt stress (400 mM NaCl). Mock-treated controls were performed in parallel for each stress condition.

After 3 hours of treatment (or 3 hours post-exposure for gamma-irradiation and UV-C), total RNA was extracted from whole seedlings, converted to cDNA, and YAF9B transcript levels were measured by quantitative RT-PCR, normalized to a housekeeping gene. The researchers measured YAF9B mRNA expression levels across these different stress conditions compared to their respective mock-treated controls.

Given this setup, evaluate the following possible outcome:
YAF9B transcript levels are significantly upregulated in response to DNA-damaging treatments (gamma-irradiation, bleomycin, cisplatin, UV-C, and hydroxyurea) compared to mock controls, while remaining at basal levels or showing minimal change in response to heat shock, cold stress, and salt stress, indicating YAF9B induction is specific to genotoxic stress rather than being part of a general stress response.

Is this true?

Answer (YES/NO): NO